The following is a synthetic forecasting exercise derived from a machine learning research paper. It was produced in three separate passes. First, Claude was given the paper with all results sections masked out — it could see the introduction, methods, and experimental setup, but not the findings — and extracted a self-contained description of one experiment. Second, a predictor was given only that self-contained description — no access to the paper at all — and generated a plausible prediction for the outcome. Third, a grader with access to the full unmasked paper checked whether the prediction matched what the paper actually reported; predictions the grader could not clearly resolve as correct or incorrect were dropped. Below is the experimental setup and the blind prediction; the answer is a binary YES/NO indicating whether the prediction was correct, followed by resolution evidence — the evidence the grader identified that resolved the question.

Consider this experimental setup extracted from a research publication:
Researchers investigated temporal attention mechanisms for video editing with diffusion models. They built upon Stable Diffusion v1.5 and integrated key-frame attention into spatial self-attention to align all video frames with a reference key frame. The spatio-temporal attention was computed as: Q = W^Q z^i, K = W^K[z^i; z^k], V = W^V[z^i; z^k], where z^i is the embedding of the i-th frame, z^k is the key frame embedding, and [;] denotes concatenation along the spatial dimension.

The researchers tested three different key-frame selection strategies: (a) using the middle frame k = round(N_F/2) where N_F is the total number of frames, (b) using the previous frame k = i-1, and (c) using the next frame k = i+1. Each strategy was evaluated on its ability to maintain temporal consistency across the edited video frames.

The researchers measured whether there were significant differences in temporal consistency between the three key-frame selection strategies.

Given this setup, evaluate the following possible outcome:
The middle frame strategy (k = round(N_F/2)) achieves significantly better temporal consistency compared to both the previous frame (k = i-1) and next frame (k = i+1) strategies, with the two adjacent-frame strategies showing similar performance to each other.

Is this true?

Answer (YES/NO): NO